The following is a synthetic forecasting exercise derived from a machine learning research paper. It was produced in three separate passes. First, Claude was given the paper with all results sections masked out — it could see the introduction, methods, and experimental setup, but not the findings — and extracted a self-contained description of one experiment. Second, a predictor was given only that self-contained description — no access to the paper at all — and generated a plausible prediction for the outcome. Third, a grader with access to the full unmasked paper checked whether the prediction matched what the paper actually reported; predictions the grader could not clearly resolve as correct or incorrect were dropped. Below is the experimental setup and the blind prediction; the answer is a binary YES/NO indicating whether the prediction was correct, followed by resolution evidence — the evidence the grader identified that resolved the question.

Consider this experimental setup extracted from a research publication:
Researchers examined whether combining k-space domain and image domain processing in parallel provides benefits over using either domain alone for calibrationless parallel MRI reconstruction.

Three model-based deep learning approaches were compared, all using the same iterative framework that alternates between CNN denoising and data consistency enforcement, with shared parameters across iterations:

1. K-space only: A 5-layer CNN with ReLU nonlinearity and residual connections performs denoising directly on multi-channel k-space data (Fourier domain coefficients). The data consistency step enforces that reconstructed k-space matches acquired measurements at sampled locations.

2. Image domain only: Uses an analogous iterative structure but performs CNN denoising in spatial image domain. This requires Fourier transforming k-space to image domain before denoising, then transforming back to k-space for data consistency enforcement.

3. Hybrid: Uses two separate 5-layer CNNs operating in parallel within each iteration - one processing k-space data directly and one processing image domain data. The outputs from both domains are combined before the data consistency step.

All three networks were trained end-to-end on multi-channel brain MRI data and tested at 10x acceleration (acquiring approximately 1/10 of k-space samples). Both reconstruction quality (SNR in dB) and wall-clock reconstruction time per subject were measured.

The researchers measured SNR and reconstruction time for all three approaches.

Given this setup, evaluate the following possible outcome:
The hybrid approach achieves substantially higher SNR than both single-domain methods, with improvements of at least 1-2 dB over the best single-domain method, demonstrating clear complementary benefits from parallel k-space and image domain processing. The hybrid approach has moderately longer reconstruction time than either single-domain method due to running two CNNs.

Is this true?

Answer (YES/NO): NO